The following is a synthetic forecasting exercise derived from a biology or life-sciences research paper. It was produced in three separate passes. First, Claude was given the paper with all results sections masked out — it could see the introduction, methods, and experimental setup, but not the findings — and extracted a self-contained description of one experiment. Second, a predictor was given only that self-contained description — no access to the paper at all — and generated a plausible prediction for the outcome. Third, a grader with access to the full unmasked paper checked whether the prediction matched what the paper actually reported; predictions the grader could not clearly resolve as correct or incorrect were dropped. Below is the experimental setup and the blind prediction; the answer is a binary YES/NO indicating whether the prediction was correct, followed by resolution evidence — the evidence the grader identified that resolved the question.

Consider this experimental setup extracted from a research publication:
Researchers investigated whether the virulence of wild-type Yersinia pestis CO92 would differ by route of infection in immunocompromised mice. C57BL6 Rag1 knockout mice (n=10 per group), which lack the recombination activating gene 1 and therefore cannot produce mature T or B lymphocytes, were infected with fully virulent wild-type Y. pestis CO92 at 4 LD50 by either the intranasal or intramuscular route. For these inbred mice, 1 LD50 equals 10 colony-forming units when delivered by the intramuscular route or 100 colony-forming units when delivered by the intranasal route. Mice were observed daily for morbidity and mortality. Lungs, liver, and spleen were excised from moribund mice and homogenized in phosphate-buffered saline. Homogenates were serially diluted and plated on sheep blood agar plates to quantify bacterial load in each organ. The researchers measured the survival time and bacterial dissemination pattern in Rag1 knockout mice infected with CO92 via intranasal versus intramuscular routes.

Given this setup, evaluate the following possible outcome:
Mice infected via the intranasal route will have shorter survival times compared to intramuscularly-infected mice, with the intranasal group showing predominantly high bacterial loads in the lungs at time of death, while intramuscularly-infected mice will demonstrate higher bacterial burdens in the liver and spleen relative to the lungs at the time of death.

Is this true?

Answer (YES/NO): NO